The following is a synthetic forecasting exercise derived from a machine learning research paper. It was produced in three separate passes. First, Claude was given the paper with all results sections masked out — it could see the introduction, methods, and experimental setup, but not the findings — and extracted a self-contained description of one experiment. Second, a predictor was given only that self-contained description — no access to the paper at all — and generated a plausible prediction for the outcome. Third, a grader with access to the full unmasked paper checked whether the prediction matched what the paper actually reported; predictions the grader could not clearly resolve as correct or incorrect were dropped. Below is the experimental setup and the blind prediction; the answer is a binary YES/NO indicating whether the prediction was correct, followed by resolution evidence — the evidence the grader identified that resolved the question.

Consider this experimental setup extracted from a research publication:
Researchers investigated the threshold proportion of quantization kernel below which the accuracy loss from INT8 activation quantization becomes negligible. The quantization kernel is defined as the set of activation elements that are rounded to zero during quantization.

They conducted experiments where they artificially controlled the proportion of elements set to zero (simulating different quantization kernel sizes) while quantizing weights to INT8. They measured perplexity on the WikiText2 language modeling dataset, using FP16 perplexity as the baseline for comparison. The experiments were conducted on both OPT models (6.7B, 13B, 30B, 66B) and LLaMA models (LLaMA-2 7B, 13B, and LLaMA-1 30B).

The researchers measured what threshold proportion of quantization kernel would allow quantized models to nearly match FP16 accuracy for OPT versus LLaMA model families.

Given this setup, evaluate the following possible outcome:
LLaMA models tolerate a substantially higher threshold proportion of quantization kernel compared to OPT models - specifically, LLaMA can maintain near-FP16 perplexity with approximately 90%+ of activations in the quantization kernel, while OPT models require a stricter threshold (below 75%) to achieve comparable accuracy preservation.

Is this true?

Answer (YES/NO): NO